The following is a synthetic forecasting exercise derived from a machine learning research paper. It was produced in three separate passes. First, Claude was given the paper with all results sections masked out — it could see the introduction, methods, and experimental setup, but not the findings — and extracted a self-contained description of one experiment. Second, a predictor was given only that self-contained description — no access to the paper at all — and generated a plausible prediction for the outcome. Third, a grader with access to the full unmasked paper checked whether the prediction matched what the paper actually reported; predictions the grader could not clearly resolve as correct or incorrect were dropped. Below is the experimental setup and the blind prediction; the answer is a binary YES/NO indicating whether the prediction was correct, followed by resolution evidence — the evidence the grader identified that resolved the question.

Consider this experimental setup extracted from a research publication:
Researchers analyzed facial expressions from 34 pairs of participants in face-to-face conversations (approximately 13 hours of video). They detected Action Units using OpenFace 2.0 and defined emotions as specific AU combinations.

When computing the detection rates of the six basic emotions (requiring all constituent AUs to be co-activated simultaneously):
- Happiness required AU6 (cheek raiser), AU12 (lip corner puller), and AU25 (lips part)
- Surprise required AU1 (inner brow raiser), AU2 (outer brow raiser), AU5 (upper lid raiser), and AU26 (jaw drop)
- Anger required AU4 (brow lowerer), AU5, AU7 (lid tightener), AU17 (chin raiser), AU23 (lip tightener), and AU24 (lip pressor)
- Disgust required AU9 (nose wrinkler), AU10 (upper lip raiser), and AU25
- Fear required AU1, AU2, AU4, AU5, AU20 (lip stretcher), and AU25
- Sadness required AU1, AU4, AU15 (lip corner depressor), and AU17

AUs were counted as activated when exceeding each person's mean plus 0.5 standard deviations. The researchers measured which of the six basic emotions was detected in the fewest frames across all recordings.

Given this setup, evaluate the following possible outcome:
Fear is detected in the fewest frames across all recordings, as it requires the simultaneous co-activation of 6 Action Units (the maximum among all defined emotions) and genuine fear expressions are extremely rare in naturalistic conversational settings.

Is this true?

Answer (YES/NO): YES